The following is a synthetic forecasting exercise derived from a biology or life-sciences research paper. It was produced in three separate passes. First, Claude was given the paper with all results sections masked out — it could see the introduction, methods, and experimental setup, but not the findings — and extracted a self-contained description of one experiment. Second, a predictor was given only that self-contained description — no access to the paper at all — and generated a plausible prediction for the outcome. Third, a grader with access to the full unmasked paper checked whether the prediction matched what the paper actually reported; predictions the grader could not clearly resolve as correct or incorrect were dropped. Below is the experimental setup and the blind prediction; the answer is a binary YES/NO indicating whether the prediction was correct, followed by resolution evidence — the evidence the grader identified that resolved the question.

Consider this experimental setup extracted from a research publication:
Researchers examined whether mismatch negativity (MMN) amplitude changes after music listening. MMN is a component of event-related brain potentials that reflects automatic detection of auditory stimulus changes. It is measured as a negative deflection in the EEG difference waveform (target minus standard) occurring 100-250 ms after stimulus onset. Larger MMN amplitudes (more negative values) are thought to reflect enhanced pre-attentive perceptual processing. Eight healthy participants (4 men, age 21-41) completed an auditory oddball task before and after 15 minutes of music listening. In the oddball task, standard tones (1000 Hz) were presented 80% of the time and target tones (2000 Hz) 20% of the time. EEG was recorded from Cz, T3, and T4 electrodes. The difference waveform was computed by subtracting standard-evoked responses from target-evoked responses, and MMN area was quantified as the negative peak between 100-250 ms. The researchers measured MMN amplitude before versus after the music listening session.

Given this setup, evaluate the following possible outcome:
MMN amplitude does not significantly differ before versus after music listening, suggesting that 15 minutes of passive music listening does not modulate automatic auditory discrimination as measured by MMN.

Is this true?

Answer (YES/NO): NO